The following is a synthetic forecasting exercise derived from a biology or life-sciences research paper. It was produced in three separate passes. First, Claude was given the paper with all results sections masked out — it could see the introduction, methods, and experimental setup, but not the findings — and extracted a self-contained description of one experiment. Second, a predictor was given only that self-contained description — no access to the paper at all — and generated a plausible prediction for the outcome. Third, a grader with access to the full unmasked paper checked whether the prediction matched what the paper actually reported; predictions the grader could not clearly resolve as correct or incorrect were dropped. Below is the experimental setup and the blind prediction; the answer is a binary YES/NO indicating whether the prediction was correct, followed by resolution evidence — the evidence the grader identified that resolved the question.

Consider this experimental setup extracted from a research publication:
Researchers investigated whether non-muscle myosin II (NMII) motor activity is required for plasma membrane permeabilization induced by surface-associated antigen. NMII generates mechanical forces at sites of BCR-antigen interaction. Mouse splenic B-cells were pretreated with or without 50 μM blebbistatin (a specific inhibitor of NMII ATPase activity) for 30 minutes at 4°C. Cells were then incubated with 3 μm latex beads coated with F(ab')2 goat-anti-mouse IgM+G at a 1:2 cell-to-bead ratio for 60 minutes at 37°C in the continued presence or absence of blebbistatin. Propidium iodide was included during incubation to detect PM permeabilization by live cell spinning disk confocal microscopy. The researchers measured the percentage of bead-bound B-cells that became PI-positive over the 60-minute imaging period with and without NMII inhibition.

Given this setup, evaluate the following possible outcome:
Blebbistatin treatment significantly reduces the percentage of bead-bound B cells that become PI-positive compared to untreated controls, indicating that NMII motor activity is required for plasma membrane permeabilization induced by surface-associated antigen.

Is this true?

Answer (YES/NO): YES